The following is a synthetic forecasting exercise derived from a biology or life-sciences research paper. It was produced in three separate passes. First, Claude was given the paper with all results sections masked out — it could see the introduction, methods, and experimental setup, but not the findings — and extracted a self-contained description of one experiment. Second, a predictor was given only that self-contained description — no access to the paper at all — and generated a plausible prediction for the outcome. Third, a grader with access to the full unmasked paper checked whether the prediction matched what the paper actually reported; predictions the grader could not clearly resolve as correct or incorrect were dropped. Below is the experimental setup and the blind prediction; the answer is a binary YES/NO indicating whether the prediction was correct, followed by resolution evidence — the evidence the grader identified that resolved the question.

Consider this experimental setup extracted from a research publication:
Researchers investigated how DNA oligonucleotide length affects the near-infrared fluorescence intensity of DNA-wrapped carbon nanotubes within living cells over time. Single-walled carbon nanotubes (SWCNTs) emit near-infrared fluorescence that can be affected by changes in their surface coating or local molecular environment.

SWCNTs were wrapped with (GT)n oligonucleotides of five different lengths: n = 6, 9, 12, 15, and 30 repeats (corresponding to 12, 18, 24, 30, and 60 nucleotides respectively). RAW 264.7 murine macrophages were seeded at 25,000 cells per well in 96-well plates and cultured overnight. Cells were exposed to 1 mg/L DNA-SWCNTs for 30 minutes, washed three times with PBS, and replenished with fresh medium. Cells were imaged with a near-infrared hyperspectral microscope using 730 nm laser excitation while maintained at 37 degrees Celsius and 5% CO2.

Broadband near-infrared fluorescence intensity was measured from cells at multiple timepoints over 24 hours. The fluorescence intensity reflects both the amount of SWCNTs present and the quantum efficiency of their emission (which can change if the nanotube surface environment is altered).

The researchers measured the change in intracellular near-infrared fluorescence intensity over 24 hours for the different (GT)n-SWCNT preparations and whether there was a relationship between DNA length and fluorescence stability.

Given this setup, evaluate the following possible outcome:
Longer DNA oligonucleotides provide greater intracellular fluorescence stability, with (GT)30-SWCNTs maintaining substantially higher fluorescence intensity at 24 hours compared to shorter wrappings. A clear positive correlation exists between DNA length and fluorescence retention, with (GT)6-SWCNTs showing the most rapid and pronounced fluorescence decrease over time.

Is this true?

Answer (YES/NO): NO